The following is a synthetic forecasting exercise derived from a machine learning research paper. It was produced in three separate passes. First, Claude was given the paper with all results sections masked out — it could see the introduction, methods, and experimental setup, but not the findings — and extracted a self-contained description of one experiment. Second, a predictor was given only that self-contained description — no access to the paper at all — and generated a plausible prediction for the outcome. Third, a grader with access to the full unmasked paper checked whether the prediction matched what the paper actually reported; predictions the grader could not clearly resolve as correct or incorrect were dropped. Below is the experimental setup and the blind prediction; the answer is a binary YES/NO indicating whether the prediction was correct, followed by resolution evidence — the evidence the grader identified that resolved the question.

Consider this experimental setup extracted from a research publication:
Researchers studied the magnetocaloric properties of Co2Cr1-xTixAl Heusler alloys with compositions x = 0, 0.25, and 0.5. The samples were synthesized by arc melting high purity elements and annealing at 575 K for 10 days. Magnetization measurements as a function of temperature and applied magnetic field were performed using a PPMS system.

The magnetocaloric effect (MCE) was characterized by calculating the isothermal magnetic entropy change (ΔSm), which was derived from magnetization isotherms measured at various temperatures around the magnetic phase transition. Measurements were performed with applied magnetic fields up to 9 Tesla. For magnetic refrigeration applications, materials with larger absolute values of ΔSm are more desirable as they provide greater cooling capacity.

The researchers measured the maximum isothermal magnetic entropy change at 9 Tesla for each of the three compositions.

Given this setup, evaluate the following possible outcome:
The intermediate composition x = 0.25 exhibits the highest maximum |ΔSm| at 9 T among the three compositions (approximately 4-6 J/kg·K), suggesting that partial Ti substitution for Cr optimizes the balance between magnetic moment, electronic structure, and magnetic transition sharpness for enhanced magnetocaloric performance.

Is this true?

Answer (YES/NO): NO